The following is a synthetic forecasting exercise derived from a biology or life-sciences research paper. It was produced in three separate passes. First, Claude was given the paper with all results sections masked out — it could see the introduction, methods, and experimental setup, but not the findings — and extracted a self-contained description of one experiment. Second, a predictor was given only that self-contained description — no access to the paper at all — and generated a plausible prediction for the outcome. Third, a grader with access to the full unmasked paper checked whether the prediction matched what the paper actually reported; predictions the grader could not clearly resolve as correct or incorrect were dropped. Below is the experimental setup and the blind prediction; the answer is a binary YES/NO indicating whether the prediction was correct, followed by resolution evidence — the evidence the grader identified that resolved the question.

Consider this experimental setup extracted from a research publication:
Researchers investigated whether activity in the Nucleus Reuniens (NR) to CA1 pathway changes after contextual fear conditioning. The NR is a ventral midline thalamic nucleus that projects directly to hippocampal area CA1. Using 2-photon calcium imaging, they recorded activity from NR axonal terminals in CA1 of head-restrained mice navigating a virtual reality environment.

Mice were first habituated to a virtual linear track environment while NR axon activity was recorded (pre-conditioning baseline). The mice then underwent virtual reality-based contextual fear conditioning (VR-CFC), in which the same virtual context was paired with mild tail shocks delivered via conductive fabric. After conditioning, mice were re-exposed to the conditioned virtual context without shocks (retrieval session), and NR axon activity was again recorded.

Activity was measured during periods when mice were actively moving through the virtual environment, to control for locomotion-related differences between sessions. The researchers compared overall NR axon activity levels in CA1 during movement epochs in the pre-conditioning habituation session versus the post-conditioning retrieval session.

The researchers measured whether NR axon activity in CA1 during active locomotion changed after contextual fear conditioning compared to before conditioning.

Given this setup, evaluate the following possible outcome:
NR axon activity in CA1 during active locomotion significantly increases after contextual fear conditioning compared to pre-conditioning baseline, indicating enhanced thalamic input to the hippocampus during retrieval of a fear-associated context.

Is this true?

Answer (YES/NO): NO